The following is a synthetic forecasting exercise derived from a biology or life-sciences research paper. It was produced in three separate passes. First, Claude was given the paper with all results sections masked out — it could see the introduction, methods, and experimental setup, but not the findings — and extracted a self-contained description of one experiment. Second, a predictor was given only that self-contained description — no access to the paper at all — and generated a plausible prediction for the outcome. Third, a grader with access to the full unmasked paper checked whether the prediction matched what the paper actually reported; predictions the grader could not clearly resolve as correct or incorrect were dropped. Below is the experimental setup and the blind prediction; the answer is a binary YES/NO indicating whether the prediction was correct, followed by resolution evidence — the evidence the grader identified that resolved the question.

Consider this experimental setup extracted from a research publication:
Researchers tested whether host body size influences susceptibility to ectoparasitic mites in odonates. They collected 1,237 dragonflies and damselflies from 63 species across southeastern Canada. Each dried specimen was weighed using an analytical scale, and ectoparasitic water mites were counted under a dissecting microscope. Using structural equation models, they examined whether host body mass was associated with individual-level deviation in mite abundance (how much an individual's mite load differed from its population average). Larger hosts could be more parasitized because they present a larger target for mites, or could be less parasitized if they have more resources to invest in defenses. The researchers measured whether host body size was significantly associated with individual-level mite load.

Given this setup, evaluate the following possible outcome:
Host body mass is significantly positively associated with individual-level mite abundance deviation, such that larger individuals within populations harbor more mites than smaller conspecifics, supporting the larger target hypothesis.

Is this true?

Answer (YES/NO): NO